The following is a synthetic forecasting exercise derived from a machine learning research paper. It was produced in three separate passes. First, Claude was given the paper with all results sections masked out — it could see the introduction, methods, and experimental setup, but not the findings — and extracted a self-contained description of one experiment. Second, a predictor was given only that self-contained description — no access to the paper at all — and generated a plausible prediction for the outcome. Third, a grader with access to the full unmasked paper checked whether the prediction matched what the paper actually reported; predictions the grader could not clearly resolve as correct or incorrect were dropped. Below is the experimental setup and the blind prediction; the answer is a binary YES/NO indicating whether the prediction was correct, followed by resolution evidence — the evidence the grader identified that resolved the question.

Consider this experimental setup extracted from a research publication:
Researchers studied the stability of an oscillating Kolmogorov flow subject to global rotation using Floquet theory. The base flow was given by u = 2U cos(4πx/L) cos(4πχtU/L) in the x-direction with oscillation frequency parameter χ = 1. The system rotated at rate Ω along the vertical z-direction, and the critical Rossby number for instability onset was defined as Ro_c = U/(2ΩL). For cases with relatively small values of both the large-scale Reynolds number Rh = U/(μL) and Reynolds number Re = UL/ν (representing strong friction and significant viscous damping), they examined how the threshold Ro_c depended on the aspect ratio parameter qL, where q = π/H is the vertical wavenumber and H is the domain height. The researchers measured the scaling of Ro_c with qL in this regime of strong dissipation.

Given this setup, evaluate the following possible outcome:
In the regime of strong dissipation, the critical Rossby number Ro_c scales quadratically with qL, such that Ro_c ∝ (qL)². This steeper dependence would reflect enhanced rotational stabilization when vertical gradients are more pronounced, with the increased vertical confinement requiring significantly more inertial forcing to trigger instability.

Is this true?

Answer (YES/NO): NO